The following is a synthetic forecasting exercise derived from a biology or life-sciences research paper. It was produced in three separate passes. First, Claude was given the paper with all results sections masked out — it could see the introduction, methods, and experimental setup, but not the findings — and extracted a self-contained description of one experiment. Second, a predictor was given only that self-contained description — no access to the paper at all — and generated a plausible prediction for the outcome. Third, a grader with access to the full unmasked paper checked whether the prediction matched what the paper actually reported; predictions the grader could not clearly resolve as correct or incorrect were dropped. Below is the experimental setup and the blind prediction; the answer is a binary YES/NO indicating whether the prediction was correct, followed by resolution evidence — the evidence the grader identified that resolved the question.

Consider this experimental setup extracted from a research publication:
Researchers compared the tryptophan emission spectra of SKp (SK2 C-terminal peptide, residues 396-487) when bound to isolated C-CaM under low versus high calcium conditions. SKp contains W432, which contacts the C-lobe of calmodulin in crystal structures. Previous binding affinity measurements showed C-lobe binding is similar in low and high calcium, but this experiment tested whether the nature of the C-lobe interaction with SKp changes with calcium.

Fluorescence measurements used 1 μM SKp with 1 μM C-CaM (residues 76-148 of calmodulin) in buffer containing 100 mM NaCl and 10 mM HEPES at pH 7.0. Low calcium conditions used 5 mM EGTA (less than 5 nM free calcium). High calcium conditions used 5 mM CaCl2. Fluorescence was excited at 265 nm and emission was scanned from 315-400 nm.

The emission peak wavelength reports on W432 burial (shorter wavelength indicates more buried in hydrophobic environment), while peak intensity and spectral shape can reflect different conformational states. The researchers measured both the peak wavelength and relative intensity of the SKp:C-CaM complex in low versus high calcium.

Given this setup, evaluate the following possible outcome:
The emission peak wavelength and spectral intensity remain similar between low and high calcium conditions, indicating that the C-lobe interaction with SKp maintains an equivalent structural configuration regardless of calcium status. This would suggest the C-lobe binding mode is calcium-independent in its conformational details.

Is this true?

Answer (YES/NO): NO